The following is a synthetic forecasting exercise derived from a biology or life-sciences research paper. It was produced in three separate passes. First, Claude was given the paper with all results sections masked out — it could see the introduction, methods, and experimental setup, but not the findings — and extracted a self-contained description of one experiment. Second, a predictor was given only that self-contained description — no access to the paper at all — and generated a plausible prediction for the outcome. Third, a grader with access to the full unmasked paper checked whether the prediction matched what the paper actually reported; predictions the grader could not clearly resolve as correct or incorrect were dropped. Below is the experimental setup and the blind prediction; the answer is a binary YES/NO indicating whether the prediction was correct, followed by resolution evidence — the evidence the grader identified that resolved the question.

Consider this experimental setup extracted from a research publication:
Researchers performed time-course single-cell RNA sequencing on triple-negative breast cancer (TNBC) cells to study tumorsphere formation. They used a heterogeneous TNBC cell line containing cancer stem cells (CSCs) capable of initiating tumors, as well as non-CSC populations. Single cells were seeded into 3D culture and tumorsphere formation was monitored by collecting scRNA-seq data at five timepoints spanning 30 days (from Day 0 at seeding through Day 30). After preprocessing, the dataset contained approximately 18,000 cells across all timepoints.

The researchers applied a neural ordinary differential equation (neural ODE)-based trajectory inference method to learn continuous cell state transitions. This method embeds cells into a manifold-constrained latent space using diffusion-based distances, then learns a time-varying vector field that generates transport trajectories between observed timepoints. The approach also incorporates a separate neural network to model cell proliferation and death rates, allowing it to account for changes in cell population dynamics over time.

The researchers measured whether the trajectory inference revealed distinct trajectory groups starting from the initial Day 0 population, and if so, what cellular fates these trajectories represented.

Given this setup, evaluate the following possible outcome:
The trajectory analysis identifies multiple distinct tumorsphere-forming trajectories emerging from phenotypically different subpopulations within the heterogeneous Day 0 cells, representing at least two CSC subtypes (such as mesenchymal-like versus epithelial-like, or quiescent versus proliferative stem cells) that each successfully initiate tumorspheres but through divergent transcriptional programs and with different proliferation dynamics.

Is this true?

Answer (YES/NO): NO